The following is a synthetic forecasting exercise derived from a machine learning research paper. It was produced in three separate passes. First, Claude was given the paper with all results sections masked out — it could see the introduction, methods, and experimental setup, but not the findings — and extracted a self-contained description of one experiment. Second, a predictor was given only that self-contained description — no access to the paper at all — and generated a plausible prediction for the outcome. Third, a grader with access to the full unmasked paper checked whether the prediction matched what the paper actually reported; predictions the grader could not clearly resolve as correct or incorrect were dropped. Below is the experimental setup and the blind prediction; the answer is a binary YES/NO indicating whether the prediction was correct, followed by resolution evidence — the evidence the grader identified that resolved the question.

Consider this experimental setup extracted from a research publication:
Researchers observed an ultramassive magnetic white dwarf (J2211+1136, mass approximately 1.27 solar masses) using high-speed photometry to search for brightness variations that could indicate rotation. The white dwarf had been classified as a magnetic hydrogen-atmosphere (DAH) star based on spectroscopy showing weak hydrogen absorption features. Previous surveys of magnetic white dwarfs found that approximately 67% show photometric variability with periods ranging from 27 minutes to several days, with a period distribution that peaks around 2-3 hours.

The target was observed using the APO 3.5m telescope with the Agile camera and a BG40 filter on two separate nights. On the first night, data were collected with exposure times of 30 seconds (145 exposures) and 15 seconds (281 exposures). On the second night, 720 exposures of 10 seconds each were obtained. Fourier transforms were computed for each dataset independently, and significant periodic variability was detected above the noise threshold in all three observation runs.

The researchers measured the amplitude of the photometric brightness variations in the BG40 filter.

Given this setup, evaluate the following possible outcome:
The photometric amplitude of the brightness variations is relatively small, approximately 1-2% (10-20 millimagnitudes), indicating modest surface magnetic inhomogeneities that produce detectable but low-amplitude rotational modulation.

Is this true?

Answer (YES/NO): NO